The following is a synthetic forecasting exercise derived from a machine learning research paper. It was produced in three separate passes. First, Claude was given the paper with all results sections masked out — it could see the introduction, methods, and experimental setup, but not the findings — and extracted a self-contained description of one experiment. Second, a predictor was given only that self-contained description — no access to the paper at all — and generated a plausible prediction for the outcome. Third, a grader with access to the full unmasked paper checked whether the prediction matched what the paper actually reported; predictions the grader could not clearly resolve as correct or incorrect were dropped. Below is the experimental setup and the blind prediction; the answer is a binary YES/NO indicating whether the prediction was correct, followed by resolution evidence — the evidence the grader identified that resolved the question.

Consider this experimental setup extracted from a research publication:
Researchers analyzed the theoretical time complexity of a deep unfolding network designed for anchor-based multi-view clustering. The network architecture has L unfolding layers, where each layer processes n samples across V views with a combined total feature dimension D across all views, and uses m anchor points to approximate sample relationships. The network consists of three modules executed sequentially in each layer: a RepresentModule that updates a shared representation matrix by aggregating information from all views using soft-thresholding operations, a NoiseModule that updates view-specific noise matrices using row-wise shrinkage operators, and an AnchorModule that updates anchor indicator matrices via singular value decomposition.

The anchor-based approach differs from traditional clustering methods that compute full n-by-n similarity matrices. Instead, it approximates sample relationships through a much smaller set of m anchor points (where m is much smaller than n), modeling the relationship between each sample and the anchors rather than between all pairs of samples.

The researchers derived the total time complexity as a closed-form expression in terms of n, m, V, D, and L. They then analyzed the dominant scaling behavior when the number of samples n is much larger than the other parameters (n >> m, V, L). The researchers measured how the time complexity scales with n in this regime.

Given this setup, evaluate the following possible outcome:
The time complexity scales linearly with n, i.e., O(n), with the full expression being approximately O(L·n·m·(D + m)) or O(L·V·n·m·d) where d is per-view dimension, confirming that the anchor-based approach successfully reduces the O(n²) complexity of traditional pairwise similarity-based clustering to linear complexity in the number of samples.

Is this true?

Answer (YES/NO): NO